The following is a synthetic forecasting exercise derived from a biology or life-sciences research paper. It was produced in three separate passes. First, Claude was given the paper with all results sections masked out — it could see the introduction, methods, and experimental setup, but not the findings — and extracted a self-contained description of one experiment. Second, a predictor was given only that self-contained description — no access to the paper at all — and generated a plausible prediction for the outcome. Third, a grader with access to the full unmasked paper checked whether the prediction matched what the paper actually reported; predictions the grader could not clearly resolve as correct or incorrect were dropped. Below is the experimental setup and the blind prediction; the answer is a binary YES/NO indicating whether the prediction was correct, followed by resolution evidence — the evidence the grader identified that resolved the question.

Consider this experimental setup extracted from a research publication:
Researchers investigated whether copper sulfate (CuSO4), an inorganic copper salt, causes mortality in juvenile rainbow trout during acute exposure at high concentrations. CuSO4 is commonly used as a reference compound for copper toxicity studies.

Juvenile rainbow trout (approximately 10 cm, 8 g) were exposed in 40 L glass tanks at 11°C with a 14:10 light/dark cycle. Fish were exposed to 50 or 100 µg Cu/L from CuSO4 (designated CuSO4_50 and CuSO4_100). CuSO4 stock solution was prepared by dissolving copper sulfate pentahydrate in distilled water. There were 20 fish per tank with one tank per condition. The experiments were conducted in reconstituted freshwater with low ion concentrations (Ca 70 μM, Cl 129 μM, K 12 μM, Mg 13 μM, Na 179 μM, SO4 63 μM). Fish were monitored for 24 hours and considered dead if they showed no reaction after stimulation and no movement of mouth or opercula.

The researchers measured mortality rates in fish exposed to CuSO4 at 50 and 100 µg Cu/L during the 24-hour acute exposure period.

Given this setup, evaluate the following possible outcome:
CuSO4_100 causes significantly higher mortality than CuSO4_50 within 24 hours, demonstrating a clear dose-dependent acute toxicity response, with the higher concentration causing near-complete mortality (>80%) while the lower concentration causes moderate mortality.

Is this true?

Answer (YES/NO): NO